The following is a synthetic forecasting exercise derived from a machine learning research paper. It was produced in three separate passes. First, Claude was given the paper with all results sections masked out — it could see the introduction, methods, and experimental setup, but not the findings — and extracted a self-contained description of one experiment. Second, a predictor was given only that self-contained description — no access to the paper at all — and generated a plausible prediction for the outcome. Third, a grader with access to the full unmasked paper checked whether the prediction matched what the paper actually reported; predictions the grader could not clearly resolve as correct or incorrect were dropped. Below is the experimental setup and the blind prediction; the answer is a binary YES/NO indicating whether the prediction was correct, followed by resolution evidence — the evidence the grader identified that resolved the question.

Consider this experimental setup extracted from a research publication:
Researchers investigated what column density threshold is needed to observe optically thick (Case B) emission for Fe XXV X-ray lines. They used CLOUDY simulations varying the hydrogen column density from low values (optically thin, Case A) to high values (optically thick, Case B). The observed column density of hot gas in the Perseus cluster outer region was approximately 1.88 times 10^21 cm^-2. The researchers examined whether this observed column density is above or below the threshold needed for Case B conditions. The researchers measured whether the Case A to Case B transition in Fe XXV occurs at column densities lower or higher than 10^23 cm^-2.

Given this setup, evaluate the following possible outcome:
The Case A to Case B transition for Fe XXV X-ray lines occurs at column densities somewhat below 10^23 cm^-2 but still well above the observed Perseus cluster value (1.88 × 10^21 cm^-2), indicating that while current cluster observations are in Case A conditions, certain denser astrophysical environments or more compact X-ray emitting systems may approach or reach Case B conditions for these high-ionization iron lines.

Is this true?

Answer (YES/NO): NO